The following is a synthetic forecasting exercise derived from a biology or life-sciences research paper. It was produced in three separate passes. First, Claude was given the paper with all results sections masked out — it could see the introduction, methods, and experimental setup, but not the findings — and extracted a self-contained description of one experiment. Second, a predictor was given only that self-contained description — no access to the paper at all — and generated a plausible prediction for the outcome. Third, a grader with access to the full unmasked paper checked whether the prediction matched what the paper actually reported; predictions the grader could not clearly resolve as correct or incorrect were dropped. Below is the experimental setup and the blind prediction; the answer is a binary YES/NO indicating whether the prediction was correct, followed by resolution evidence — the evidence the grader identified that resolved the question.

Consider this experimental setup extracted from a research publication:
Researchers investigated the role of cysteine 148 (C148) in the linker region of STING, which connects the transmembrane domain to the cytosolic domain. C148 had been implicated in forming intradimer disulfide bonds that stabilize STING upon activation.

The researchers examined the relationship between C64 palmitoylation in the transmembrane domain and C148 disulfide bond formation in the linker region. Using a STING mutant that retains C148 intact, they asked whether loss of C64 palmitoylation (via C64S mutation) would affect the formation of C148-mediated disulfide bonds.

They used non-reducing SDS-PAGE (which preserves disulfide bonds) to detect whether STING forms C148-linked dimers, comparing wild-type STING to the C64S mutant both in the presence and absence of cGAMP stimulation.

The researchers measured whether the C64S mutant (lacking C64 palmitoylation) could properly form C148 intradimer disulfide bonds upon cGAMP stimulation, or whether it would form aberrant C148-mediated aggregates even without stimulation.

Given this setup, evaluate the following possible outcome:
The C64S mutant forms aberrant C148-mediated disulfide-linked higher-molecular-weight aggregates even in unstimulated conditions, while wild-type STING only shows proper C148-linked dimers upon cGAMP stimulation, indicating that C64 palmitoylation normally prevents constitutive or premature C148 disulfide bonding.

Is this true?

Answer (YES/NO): YES